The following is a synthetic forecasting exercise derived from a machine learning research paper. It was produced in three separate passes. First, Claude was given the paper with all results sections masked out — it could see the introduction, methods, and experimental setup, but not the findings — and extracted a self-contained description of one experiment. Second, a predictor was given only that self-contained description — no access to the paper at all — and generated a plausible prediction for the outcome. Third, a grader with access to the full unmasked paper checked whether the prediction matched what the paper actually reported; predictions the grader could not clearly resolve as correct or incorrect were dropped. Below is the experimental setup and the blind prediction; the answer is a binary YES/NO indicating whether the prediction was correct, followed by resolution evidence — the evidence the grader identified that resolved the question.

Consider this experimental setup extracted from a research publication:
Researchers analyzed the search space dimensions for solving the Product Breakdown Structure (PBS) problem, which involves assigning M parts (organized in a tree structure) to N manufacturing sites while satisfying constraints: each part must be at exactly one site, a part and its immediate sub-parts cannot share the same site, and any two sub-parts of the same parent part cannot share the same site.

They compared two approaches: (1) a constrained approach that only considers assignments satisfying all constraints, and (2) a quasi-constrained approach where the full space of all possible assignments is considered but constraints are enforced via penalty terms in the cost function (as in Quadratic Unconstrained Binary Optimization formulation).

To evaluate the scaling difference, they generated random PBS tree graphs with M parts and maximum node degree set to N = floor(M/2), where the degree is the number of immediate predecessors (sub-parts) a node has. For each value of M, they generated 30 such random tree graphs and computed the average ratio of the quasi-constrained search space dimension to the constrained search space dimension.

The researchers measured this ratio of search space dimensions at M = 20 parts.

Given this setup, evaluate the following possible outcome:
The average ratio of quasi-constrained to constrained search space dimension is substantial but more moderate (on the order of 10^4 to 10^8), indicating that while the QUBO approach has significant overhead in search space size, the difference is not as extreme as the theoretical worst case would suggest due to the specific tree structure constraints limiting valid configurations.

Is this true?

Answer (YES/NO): NO